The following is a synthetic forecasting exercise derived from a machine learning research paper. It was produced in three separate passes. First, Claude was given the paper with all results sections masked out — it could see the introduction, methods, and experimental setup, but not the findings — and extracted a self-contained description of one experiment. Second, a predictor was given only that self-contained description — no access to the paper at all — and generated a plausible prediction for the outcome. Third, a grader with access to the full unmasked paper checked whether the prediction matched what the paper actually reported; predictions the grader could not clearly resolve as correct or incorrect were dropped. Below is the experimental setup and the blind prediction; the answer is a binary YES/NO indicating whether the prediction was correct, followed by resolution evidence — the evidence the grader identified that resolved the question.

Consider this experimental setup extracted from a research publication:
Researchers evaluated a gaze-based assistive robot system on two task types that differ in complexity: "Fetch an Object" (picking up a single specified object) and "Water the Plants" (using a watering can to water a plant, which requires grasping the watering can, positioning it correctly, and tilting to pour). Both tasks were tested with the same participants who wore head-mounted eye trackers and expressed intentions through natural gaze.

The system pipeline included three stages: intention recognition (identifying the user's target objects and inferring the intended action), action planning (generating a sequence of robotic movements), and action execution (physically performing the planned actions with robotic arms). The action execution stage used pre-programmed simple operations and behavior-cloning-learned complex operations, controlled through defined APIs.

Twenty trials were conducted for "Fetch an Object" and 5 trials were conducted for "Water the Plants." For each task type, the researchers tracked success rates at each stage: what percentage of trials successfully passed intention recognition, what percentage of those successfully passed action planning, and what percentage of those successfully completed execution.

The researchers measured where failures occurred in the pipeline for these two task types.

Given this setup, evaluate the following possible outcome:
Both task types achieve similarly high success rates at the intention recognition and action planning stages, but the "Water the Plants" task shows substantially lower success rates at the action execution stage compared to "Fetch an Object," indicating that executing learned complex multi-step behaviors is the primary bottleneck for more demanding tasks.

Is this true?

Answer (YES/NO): NO